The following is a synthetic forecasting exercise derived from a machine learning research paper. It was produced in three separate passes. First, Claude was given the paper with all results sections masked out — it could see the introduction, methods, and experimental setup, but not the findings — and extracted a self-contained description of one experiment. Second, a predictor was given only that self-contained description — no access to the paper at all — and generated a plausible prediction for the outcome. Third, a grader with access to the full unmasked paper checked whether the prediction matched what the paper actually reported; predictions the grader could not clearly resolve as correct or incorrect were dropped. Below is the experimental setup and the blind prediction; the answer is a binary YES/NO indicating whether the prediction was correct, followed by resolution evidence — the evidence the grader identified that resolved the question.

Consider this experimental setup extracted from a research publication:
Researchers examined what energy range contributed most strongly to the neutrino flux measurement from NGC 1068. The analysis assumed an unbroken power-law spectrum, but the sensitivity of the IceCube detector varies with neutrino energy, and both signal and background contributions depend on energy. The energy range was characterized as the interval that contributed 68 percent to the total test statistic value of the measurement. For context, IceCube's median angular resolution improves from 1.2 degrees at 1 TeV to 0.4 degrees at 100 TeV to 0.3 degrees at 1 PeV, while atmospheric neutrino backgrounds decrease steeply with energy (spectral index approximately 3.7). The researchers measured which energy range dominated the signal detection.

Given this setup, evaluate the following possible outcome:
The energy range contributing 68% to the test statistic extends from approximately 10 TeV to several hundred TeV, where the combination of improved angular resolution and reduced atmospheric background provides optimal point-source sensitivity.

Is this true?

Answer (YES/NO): NO